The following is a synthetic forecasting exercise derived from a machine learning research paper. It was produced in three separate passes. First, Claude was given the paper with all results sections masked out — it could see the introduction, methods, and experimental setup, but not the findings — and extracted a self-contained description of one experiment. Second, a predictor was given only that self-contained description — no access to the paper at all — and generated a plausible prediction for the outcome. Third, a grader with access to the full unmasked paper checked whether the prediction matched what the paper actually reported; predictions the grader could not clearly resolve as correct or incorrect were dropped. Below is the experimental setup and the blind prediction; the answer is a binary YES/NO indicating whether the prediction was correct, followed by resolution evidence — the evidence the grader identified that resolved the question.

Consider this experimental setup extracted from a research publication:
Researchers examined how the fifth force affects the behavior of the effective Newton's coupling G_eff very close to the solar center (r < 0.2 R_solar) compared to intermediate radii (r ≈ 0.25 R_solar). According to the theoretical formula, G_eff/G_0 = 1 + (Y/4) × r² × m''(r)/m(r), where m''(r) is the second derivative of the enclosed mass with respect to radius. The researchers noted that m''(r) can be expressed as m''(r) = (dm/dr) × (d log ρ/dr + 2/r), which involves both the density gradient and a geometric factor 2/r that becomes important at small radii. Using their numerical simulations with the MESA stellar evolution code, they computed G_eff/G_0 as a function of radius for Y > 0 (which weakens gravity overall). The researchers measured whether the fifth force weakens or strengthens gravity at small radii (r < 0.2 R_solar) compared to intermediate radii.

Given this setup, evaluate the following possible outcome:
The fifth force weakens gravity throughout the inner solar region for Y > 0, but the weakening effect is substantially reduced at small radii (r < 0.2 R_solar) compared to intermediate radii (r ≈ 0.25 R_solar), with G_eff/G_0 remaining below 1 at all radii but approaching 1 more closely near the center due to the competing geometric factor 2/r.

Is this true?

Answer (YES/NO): NO